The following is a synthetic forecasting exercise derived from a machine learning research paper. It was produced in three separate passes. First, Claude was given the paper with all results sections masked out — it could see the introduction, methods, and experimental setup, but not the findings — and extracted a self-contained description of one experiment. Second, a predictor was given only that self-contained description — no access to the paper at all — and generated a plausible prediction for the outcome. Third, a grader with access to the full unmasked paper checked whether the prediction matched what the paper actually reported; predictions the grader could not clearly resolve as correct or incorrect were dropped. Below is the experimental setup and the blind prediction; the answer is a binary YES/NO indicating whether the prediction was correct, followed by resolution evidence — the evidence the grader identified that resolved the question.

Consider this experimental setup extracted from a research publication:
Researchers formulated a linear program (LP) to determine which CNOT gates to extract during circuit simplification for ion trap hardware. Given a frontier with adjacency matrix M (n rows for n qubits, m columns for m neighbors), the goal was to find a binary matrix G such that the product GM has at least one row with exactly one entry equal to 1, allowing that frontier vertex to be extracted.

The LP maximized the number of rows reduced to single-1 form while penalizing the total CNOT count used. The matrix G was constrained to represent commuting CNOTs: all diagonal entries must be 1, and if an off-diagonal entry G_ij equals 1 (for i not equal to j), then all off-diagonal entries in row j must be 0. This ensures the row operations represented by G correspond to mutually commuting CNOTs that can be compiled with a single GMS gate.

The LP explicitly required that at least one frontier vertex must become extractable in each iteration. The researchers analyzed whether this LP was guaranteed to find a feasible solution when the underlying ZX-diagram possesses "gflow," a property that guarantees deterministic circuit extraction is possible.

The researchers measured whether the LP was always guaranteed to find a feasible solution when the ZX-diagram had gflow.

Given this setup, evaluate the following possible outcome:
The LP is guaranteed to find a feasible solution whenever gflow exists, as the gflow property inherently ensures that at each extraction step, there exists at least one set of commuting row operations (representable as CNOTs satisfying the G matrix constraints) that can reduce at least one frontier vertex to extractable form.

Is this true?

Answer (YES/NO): YES